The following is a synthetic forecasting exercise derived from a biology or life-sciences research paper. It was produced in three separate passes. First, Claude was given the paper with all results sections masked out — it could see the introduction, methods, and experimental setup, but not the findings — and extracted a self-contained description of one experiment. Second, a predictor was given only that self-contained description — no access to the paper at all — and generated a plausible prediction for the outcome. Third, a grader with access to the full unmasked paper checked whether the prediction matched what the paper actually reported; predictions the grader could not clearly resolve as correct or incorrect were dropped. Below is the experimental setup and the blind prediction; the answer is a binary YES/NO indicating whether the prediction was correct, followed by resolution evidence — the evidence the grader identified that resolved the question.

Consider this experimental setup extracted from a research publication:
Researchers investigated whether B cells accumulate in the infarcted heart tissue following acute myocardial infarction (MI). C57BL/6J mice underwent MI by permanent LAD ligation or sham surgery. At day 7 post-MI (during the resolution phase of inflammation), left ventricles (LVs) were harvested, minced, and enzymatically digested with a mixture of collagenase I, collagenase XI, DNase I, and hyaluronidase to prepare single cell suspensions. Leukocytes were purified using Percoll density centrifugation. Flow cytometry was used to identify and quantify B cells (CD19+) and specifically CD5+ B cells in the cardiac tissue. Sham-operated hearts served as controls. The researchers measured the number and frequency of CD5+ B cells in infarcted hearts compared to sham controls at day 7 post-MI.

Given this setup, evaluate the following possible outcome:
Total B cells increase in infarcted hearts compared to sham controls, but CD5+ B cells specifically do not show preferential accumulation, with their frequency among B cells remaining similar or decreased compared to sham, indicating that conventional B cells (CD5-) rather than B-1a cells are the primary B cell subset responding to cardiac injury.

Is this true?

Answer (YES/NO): NO